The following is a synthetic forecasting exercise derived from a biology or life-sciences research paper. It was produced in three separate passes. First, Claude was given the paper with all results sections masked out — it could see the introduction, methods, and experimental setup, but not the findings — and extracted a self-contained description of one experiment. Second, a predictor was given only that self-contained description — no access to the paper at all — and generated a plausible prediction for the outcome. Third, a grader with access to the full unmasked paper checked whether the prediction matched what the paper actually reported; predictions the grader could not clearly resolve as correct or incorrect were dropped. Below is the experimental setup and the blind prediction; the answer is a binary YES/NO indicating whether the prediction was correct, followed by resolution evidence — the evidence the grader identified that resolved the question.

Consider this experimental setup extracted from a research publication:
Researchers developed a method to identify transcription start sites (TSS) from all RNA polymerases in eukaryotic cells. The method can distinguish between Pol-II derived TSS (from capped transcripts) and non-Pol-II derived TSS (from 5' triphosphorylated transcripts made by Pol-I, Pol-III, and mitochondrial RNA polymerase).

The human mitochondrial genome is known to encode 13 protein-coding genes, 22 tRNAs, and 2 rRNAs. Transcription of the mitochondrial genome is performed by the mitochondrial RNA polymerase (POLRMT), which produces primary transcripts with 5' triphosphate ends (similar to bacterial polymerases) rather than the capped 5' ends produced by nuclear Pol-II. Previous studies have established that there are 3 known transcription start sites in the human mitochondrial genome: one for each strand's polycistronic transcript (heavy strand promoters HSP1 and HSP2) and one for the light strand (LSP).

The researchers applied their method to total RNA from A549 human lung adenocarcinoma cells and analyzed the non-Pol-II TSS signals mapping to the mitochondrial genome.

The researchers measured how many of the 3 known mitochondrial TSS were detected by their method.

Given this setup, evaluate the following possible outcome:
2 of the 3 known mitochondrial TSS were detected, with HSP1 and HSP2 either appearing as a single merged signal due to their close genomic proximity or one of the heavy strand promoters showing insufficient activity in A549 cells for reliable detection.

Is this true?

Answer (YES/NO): NO